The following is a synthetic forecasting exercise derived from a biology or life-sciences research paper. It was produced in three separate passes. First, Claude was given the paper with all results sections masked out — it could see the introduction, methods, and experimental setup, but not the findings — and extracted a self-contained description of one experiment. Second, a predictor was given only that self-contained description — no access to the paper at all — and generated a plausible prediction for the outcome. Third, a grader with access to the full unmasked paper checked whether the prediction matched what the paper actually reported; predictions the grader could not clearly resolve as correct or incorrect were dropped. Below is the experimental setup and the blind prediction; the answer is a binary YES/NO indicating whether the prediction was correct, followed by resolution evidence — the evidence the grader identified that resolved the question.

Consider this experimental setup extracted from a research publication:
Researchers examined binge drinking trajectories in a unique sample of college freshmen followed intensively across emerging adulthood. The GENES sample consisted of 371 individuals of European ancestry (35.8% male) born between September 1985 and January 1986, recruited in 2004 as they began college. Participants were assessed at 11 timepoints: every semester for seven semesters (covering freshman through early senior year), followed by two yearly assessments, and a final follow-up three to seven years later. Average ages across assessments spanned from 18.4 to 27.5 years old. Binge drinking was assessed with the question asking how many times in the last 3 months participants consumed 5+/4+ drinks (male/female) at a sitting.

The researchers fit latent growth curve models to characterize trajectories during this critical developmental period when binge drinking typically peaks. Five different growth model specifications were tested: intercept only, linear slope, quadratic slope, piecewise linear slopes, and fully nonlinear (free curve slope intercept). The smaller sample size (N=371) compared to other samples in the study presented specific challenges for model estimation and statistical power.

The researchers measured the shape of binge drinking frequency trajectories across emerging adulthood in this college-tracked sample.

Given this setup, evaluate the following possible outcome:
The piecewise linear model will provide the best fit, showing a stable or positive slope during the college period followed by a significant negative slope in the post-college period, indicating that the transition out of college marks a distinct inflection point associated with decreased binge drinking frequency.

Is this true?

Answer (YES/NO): NO